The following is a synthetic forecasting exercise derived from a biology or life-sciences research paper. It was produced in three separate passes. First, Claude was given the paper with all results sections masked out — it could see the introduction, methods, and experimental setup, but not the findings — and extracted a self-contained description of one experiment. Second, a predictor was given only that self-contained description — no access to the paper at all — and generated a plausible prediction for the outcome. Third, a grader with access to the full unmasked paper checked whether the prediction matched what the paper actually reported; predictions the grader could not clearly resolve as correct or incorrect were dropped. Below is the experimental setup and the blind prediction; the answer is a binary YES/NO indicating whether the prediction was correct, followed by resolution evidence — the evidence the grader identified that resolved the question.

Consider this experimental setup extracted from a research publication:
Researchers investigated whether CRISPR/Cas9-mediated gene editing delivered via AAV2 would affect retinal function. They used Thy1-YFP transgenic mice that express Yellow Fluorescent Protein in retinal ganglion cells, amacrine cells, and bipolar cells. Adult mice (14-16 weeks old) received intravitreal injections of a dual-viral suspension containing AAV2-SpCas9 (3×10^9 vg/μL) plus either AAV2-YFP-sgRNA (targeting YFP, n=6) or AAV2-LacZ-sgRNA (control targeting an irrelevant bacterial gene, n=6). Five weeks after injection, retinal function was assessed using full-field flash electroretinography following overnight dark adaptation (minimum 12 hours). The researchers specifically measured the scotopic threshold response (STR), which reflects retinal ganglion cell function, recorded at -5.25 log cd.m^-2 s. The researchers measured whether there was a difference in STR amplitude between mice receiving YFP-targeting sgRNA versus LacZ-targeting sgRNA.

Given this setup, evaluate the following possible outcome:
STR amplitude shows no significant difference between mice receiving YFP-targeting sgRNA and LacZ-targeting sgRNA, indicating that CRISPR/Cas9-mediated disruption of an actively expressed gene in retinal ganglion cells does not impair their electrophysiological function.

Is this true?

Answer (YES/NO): YES